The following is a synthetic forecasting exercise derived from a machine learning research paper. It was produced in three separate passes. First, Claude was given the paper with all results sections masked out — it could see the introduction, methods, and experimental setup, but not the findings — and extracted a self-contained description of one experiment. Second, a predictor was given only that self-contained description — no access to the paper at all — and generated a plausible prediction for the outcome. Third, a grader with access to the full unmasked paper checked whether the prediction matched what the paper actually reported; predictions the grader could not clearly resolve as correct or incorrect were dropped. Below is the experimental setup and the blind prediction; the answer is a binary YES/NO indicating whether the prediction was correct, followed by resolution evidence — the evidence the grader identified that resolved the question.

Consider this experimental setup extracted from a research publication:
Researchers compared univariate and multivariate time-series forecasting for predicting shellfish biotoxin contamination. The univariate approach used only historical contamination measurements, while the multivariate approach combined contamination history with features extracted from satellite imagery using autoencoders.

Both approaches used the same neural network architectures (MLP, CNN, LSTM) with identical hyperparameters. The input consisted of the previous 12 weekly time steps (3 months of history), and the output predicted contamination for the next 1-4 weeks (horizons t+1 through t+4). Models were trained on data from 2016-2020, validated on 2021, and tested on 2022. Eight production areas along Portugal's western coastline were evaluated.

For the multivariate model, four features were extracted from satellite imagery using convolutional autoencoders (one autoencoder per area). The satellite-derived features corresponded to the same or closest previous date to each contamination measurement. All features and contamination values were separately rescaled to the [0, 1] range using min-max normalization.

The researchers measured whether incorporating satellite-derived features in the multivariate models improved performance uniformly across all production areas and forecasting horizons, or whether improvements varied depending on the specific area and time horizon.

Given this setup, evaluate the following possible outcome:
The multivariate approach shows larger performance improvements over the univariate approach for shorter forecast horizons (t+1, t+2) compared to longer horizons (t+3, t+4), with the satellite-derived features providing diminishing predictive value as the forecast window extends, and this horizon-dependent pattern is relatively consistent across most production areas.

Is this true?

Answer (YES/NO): NO